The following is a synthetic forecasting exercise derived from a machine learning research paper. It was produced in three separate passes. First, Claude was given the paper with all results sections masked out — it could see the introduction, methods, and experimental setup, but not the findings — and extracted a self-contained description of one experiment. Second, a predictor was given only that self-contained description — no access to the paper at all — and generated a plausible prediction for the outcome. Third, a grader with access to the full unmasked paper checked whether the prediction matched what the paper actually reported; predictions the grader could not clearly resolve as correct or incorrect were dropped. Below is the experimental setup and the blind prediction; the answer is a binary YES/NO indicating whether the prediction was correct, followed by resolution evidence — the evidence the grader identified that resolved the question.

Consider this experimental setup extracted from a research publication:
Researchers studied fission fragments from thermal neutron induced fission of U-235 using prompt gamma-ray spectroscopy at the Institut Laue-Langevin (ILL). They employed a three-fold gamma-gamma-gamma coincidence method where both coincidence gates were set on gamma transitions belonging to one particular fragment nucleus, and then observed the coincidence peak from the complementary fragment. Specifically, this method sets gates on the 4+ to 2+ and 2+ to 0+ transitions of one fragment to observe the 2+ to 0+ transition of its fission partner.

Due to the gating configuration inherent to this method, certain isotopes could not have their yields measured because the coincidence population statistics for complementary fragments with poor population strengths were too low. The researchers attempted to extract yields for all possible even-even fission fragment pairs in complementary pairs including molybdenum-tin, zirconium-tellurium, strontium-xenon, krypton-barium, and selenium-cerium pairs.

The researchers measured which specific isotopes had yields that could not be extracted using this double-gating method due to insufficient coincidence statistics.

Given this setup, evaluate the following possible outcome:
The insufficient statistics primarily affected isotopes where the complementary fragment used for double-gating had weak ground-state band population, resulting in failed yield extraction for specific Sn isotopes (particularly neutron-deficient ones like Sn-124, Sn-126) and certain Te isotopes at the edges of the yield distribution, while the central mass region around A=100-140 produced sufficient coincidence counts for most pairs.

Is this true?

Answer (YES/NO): NO